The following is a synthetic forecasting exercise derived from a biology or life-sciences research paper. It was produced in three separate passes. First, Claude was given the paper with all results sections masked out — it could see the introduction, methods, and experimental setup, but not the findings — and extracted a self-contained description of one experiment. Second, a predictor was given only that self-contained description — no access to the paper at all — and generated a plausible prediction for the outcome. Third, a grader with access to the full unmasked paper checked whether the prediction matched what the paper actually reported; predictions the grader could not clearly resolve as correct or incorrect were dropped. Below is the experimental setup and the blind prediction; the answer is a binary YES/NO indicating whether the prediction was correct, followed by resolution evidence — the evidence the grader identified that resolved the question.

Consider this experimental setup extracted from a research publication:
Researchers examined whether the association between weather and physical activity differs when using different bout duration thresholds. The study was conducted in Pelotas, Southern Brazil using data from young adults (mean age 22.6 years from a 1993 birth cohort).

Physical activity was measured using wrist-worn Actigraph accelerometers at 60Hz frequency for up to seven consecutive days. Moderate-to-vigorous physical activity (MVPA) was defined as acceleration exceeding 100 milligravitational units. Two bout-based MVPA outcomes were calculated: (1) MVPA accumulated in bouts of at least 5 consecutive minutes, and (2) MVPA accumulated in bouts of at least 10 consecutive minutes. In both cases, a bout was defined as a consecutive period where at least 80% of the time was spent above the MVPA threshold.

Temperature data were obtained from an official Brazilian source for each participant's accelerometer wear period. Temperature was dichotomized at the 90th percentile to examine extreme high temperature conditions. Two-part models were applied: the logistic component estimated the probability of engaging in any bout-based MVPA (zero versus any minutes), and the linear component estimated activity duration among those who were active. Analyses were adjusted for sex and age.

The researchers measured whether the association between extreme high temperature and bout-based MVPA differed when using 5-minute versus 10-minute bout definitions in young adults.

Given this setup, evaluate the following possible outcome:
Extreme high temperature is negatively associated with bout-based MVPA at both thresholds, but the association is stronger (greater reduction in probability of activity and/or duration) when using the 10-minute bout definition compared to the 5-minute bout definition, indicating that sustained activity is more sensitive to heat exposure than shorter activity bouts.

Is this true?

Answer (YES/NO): NO